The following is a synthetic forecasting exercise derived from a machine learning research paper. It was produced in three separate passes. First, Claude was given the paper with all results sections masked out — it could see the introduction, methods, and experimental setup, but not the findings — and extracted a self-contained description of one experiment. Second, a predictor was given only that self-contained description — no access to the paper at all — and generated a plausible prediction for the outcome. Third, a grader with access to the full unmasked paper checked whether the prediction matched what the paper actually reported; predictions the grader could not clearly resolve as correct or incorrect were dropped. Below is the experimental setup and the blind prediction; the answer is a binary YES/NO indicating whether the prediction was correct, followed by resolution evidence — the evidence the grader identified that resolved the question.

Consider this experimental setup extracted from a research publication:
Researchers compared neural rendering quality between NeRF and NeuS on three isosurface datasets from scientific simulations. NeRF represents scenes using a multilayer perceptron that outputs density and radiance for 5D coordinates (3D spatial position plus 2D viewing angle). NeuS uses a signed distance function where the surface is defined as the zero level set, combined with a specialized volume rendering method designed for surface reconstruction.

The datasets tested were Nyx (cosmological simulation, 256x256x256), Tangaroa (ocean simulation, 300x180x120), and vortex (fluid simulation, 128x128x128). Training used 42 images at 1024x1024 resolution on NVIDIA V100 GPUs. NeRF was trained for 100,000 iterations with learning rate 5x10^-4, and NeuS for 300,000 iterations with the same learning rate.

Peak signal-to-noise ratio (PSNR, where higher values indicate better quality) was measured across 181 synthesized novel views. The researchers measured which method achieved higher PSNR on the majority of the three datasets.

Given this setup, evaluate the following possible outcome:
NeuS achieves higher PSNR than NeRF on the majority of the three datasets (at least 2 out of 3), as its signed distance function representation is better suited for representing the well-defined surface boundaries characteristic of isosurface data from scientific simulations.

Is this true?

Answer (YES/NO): YES